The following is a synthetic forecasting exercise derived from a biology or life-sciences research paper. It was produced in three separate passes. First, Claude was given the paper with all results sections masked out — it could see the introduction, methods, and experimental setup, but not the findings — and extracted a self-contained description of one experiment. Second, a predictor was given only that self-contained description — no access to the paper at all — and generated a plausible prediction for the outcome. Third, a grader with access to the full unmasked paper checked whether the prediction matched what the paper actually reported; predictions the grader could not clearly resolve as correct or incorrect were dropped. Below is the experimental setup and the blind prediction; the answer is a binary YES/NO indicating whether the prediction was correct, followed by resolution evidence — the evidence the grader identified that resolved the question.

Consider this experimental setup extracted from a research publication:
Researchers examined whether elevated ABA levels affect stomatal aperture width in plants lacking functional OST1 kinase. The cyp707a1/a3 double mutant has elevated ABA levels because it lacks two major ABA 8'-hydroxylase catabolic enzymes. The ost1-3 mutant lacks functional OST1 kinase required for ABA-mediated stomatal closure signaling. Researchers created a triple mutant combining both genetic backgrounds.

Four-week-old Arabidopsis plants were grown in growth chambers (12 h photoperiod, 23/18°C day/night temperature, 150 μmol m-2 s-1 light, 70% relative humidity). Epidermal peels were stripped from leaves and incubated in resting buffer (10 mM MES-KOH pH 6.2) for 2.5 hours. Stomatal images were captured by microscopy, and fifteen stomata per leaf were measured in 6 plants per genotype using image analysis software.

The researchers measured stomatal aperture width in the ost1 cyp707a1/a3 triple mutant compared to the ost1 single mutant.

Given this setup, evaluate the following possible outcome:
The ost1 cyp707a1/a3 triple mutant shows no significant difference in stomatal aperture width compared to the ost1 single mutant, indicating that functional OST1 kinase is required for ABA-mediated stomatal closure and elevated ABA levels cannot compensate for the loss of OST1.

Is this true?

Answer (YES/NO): YES